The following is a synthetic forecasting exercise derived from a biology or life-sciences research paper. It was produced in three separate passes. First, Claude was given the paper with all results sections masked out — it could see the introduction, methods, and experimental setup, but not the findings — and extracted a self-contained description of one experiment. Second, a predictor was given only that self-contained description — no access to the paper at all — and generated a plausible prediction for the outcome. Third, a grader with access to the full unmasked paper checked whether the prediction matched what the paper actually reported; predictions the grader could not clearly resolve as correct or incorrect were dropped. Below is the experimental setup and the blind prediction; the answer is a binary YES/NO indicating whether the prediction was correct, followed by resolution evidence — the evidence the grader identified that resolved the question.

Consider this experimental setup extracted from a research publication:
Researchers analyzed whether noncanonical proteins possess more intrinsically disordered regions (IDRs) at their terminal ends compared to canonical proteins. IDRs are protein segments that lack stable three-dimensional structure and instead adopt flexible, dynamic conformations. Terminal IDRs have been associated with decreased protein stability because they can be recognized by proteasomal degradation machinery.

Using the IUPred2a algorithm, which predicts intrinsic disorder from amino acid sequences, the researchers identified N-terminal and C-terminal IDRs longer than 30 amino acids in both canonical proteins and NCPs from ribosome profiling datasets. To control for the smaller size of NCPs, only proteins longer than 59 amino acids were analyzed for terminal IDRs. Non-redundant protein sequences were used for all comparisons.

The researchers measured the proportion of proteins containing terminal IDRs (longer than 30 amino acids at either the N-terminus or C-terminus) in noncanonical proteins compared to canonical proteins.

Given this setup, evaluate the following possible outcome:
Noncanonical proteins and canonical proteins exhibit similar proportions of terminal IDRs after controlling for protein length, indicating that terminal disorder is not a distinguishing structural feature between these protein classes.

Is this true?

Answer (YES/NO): NO